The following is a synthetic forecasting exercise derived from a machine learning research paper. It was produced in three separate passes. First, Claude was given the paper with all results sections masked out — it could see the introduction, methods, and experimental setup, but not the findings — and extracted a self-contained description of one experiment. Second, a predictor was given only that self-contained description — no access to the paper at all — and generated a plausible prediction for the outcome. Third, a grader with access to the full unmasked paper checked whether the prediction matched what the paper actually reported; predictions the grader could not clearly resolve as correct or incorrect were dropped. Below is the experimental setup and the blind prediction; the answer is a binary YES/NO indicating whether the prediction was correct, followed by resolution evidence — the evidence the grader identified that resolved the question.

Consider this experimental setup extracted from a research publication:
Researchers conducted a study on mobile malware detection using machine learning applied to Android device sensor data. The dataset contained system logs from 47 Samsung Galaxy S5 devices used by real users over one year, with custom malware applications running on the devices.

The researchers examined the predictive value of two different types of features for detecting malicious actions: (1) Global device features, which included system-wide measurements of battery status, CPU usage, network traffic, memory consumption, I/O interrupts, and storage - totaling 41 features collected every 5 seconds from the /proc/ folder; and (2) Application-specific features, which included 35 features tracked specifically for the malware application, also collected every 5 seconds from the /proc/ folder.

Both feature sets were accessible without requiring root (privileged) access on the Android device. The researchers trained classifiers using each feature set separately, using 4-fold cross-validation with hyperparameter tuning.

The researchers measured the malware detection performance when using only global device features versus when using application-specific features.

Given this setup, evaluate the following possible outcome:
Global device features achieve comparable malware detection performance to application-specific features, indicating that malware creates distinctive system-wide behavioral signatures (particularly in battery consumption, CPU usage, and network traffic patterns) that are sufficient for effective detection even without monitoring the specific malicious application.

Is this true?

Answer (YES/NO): NO